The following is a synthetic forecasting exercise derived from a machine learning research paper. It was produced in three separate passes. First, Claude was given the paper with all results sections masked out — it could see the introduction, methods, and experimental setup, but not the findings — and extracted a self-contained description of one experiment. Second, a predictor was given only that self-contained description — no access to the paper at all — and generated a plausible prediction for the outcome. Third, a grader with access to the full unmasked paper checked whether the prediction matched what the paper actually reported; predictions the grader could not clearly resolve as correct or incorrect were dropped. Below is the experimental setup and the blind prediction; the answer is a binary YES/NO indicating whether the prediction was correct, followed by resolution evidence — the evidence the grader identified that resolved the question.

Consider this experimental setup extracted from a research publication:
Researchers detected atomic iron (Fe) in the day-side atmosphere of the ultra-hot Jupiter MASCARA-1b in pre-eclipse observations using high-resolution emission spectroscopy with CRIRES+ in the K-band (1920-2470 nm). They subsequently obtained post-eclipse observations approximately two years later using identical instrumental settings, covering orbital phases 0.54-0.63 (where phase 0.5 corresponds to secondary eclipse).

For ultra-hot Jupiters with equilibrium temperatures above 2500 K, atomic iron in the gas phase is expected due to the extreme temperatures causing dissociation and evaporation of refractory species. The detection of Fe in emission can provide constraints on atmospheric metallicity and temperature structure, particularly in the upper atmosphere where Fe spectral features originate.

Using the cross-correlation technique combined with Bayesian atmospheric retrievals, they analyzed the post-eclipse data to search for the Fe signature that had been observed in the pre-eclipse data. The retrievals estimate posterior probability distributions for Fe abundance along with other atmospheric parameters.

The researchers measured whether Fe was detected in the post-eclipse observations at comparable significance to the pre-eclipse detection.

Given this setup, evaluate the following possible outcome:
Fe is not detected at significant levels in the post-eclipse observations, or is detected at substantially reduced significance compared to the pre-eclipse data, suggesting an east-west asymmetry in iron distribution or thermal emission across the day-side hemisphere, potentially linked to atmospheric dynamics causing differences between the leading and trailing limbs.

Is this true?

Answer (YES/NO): NO